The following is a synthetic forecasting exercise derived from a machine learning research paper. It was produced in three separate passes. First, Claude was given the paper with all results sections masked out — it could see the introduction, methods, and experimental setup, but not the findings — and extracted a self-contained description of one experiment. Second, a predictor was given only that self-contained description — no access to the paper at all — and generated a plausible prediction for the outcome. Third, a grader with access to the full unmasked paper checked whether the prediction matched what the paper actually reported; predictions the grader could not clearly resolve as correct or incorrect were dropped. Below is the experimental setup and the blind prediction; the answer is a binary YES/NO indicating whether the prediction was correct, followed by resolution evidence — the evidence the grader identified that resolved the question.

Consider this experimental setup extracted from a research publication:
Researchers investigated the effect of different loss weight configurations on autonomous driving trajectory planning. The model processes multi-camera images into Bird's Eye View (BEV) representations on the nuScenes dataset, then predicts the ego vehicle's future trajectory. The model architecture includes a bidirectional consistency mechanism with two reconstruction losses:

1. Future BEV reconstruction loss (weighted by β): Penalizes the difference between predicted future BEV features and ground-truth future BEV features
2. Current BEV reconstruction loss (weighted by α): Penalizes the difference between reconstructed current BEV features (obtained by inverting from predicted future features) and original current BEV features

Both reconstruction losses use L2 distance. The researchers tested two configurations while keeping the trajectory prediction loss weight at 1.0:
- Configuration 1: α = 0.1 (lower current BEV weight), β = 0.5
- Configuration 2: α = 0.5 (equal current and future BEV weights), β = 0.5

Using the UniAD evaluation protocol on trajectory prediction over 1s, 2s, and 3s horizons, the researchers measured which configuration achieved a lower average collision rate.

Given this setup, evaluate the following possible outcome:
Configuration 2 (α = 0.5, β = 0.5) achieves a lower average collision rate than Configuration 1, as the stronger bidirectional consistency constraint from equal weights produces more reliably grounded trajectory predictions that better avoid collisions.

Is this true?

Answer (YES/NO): YES